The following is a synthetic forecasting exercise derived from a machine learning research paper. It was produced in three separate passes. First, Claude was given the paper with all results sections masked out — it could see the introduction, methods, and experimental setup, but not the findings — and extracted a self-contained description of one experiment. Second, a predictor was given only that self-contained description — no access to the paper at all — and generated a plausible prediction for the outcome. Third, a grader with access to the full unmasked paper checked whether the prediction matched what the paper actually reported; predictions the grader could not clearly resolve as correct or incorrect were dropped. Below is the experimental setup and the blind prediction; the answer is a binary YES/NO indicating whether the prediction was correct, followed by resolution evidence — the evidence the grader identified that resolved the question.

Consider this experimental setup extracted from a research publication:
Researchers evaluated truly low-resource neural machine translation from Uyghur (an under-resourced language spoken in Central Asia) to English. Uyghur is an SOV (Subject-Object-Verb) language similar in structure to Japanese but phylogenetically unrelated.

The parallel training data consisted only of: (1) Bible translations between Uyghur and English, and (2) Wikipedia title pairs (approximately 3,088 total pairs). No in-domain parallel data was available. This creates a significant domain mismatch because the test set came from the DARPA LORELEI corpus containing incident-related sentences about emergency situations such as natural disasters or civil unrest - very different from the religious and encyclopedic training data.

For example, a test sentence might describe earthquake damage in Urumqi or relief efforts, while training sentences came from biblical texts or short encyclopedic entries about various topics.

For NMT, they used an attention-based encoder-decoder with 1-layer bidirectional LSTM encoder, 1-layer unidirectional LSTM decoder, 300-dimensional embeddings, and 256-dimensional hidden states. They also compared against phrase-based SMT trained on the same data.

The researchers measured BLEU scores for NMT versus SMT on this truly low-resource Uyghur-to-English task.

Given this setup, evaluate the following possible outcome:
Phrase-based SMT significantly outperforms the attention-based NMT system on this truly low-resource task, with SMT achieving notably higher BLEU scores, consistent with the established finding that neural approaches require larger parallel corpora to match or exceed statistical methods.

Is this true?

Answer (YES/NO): YES